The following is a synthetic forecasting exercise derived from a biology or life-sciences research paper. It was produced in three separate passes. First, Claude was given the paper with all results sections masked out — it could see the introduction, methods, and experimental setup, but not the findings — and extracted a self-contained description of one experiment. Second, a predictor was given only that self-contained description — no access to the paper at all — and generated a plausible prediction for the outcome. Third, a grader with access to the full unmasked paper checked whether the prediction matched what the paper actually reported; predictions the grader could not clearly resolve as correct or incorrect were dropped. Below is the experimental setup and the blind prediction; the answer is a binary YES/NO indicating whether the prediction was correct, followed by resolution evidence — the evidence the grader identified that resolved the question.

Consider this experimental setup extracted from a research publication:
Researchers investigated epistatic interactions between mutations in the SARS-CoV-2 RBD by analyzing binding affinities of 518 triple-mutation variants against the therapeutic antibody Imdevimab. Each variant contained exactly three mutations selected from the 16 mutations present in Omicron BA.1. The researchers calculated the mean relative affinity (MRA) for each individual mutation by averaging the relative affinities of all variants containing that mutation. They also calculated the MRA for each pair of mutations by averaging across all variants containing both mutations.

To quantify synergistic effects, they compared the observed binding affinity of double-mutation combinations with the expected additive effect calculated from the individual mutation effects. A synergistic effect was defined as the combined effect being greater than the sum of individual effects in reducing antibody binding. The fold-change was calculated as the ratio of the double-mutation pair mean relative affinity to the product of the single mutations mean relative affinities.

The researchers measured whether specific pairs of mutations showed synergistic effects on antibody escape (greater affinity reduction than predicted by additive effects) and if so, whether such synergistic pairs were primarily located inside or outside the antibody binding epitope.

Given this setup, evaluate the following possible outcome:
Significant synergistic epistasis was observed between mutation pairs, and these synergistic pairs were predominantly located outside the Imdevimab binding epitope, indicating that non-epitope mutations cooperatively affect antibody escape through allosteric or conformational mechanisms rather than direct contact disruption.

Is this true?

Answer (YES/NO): YES